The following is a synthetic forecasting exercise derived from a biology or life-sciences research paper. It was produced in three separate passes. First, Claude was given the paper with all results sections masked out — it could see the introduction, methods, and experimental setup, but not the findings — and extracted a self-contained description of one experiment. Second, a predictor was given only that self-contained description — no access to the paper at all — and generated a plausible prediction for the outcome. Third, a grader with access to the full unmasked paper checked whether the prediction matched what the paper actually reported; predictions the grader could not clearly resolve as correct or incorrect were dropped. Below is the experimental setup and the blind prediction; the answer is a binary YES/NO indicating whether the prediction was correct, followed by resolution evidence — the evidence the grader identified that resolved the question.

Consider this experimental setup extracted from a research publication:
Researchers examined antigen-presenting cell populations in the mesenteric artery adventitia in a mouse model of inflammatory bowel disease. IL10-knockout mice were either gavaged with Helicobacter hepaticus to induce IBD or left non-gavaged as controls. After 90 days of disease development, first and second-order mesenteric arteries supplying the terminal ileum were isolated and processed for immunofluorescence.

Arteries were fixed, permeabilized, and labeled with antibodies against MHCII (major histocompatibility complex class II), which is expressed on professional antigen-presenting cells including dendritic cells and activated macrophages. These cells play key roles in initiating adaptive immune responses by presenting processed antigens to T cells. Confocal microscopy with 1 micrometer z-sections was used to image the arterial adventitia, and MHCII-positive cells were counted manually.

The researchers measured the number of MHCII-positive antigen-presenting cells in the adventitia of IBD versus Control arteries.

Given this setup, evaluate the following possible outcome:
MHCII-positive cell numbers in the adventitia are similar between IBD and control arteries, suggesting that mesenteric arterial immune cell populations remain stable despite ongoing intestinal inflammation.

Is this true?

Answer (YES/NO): NO